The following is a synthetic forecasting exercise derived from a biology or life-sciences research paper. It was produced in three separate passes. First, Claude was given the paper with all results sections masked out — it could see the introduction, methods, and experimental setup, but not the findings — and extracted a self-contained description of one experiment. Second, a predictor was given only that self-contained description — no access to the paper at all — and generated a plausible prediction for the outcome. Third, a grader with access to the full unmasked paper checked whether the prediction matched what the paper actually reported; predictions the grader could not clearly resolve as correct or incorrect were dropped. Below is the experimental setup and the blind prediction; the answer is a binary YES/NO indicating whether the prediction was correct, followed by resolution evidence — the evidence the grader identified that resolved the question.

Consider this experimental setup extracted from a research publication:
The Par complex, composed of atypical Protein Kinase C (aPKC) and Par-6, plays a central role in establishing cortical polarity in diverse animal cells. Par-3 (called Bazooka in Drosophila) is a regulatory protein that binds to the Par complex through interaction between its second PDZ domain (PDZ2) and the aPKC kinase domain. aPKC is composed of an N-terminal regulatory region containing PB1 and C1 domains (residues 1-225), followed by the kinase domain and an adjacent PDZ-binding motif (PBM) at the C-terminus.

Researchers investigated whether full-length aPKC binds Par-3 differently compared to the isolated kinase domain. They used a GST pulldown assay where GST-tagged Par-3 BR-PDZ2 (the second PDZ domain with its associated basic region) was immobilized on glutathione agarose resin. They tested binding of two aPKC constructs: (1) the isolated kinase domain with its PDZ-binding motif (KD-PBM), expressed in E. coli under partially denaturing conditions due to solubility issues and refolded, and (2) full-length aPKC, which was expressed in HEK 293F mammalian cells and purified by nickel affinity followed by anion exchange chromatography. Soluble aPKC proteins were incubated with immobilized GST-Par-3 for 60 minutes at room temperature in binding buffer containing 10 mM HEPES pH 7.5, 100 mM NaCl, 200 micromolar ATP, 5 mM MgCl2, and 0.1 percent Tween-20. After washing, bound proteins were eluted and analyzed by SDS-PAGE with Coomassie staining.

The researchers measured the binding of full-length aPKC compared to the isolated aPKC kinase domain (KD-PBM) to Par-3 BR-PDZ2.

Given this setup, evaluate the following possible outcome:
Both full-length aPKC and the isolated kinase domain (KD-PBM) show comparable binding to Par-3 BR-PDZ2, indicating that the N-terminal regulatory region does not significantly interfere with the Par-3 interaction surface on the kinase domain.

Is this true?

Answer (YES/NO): NO